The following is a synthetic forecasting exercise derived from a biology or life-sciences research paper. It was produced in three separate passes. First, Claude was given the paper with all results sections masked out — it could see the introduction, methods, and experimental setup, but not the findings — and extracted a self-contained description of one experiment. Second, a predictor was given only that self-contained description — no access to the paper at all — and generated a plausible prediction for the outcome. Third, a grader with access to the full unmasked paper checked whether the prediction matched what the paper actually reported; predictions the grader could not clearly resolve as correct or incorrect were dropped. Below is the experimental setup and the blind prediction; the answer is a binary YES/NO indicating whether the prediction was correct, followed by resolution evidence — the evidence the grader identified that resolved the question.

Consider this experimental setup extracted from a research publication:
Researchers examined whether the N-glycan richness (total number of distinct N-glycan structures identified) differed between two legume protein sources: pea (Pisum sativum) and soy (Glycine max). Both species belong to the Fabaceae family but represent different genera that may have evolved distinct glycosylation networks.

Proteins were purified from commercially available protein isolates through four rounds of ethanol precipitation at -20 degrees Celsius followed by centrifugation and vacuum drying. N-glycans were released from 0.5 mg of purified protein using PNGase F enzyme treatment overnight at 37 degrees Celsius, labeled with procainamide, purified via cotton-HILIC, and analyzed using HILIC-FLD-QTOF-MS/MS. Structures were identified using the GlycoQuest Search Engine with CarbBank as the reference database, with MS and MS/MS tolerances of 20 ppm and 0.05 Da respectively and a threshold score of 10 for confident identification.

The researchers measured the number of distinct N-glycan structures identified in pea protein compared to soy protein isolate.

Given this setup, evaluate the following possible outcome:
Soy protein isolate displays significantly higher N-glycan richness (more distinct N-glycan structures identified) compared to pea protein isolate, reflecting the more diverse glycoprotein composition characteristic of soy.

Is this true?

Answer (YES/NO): NO